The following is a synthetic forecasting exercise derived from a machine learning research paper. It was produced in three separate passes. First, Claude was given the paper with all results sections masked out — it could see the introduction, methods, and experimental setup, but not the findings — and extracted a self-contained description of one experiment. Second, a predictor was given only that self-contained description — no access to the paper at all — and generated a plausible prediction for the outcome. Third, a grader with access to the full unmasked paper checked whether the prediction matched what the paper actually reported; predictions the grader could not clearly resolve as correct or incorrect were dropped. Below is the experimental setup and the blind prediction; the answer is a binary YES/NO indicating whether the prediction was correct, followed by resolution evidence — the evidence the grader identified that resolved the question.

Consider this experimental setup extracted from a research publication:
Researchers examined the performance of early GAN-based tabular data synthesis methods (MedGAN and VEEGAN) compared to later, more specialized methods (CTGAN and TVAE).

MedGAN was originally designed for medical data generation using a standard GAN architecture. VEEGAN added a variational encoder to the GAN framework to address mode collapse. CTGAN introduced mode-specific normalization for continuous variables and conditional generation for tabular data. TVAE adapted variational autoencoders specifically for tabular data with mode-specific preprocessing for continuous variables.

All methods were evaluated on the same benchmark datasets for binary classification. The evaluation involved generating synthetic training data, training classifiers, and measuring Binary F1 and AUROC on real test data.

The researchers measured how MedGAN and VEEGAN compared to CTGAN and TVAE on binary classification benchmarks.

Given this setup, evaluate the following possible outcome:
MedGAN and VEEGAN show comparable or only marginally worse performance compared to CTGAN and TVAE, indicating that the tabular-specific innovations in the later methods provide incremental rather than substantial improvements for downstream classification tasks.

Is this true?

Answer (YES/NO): NO